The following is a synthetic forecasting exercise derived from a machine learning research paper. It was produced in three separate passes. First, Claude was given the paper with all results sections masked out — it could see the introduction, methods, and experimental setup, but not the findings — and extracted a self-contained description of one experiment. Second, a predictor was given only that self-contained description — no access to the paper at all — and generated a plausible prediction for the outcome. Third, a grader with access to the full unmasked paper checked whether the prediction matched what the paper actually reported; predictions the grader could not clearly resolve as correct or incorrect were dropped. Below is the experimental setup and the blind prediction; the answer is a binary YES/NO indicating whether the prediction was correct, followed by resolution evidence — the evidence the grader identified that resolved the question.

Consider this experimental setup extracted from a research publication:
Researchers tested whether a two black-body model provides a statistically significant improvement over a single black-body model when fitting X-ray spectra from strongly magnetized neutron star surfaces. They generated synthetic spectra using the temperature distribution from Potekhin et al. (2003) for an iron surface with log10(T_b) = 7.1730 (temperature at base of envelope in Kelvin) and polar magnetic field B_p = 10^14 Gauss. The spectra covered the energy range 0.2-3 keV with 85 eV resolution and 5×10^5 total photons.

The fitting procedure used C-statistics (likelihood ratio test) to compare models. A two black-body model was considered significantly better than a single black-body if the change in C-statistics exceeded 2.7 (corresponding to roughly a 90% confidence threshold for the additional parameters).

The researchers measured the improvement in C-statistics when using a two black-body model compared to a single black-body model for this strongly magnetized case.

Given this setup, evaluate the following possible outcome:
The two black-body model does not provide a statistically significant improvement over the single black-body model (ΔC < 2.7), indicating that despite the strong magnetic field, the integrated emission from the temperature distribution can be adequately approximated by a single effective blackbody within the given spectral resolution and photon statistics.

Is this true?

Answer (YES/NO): NO